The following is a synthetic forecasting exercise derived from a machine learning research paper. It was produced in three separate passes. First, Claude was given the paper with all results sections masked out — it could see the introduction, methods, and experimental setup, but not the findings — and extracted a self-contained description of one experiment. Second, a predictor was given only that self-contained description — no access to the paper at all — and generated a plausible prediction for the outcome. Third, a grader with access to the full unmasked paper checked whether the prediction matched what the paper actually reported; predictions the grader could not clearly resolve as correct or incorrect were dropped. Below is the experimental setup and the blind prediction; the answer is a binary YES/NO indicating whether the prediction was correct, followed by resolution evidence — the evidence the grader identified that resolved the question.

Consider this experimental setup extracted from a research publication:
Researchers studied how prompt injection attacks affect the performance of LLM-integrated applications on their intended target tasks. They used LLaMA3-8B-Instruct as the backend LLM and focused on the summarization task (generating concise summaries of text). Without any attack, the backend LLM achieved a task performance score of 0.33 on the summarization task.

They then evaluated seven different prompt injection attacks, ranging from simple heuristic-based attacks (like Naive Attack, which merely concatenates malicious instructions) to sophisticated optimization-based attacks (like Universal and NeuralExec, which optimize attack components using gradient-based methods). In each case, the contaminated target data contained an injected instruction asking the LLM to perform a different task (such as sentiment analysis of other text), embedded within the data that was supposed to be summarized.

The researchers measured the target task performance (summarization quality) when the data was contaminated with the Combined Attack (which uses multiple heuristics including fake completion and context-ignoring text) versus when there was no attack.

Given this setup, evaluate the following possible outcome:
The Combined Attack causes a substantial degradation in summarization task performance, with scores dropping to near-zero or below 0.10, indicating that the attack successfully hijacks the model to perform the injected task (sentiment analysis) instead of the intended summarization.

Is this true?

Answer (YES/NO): YES